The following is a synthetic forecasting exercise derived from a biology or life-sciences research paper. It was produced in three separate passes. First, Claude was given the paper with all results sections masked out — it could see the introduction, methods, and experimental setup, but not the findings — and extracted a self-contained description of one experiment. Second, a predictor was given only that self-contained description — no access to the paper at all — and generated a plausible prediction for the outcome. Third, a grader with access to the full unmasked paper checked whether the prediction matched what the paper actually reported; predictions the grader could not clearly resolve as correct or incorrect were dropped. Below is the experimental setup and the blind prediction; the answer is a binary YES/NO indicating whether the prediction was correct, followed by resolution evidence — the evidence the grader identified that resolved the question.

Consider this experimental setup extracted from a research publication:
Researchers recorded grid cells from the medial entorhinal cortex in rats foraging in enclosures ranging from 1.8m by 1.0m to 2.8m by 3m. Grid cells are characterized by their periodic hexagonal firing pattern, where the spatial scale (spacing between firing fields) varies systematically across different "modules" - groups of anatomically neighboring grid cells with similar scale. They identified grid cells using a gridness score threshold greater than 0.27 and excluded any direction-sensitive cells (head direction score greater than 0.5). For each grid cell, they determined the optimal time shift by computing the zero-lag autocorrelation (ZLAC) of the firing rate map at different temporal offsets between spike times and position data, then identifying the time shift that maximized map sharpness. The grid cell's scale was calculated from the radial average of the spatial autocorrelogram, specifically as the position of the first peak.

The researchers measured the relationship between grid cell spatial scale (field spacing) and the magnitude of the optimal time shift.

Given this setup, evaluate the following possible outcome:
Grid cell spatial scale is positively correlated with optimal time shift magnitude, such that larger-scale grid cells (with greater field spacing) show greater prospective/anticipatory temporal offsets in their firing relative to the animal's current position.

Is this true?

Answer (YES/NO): YES